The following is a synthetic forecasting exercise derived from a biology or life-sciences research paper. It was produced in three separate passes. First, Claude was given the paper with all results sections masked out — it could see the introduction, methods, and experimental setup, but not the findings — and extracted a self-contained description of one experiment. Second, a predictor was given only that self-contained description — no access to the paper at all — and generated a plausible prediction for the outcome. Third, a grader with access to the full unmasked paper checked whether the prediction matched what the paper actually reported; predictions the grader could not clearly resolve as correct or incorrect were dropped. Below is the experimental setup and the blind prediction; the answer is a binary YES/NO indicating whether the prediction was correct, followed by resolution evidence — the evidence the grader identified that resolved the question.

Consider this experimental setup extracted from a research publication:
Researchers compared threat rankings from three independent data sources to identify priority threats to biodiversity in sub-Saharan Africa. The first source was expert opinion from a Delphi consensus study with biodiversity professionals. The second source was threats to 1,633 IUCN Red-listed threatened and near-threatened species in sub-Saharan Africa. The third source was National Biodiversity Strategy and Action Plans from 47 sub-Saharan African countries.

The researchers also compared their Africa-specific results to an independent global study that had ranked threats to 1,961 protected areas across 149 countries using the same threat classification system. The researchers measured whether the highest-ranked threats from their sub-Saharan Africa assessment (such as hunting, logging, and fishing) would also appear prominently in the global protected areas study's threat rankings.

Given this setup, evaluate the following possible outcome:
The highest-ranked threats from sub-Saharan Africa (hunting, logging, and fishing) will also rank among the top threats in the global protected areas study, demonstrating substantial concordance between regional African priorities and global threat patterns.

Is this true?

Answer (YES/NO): YES